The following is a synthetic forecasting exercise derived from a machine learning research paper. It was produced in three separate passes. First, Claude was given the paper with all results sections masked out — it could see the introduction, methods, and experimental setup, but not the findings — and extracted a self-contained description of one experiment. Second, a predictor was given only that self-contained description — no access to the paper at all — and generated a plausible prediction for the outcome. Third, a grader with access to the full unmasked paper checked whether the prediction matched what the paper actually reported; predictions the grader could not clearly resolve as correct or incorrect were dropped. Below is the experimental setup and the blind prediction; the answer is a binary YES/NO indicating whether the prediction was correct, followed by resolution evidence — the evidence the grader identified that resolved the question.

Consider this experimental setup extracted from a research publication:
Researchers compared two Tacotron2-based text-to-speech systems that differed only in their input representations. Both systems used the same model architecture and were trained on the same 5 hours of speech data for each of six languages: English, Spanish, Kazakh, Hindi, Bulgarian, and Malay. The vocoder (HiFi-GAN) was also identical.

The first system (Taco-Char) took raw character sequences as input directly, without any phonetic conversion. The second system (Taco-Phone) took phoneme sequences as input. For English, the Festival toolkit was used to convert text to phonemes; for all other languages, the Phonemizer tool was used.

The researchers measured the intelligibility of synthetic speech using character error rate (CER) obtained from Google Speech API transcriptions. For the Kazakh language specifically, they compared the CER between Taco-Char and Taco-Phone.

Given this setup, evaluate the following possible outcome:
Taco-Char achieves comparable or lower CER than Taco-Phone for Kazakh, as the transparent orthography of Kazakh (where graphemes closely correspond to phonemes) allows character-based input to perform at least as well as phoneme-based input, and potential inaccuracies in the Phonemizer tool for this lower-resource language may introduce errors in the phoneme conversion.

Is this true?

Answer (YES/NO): NO